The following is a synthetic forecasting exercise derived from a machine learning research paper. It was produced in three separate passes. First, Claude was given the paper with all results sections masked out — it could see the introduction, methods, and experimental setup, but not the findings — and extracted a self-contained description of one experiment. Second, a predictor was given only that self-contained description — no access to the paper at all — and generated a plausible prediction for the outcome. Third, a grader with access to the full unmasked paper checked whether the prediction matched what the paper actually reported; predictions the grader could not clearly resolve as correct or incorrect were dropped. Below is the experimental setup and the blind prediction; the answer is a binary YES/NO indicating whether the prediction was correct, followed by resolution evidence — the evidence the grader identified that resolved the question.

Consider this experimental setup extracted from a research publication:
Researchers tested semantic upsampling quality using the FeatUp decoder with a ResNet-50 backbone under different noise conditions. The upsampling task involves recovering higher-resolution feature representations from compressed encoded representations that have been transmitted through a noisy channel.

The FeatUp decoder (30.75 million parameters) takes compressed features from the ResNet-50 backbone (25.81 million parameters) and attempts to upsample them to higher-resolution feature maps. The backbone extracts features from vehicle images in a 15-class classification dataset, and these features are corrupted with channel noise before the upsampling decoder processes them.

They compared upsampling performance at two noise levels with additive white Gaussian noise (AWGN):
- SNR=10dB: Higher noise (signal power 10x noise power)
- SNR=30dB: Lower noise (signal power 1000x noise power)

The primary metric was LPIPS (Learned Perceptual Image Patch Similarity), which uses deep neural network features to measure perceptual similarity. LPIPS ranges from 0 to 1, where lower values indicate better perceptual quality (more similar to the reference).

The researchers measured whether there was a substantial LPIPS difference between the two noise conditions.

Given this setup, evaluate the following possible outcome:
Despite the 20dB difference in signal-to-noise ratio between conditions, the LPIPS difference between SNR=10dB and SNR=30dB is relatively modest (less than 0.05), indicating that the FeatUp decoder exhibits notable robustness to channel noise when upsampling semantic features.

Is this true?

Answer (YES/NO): YES